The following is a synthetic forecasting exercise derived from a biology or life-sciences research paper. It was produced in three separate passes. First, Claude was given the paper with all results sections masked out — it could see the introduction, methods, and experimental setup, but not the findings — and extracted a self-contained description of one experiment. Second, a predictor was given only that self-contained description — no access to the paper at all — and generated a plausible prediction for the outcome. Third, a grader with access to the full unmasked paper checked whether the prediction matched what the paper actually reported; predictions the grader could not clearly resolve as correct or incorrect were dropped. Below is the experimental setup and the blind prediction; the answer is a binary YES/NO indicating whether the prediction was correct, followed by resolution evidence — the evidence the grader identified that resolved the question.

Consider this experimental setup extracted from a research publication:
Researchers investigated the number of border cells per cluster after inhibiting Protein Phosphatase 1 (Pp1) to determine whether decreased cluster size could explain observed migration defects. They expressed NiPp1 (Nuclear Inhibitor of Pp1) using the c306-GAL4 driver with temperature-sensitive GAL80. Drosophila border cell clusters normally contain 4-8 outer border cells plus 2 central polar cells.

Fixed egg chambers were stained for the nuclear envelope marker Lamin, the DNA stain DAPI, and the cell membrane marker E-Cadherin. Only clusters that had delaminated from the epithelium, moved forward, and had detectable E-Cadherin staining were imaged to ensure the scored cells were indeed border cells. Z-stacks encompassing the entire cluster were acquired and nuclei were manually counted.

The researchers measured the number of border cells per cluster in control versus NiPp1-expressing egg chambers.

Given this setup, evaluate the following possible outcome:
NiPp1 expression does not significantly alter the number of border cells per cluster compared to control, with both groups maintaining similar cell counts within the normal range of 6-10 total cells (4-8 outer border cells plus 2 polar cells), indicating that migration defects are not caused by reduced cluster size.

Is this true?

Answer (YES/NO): YES